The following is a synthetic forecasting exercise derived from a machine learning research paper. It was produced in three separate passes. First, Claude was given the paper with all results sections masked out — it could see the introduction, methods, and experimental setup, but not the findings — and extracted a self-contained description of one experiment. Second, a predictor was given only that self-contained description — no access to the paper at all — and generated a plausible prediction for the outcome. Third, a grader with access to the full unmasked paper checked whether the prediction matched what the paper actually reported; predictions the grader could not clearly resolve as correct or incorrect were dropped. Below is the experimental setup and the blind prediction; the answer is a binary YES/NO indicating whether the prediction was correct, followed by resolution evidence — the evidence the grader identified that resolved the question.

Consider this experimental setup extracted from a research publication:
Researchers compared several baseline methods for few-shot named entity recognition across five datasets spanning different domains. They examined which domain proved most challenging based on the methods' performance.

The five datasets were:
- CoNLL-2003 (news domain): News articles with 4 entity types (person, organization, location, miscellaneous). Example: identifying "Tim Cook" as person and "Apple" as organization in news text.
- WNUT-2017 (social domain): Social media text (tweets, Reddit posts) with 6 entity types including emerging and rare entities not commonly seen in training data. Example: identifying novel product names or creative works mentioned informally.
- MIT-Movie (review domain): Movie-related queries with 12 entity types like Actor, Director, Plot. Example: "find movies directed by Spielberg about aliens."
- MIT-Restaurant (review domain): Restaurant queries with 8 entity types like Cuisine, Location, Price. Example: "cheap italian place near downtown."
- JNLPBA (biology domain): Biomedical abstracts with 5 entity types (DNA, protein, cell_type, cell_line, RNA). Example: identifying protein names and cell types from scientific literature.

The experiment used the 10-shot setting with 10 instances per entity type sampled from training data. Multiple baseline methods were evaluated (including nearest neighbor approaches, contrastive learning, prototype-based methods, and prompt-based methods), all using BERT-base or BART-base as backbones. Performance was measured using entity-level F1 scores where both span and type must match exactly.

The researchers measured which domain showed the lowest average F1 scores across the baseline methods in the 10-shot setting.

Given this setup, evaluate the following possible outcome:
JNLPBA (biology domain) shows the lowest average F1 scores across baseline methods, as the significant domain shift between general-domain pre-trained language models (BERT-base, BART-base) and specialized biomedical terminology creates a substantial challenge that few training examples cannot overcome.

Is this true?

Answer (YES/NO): NO